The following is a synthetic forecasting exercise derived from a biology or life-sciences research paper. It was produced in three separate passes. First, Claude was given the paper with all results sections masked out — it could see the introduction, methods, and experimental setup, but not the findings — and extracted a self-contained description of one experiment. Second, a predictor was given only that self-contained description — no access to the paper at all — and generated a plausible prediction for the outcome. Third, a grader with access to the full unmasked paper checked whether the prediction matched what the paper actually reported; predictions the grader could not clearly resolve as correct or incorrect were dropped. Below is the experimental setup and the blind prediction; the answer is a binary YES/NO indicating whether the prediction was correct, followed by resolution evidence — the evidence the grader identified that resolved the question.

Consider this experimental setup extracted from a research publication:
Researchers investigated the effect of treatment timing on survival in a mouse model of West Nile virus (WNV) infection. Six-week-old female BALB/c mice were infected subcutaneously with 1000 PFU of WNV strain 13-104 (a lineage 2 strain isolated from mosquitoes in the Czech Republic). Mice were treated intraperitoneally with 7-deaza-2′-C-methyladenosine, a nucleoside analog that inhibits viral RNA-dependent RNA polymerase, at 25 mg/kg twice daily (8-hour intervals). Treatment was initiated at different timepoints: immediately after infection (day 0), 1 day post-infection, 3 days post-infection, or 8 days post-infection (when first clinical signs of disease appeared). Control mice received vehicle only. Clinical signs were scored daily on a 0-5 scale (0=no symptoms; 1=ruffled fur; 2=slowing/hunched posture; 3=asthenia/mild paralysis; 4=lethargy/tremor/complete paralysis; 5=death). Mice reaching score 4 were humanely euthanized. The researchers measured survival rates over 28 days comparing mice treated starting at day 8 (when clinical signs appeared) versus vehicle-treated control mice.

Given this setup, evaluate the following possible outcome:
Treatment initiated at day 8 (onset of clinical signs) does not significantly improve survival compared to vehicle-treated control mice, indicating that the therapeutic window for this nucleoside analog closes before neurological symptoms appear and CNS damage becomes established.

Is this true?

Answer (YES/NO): YES